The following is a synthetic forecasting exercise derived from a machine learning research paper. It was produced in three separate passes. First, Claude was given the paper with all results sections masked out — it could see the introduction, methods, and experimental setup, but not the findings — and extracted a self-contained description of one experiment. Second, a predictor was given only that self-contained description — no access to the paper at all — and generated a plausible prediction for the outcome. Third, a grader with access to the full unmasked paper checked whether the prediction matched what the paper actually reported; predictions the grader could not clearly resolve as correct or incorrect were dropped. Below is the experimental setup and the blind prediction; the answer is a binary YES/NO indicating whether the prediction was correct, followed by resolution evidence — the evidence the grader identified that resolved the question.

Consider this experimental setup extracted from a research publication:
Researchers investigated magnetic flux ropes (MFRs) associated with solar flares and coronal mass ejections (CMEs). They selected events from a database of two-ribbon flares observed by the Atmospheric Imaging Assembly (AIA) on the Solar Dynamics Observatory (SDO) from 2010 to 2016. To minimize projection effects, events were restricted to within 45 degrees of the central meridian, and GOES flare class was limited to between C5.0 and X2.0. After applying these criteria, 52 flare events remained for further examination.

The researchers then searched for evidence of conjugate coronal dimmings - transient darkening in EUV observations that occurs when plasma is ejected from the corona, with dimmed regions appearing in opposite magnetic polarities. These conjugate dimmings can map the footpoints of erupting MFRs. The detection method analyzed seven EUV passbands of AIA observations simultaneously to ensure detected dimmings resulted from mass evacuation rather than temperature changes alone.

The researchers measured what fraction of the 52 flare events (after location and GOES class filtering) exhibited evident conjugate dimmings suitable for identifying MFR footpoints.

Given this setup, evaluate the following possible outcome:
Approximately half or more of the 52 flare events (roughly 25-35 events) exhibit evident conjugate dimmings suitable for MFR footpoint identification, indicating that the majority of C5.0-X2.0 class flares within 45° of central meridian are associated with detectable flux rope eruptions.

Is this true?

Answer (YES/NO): YES